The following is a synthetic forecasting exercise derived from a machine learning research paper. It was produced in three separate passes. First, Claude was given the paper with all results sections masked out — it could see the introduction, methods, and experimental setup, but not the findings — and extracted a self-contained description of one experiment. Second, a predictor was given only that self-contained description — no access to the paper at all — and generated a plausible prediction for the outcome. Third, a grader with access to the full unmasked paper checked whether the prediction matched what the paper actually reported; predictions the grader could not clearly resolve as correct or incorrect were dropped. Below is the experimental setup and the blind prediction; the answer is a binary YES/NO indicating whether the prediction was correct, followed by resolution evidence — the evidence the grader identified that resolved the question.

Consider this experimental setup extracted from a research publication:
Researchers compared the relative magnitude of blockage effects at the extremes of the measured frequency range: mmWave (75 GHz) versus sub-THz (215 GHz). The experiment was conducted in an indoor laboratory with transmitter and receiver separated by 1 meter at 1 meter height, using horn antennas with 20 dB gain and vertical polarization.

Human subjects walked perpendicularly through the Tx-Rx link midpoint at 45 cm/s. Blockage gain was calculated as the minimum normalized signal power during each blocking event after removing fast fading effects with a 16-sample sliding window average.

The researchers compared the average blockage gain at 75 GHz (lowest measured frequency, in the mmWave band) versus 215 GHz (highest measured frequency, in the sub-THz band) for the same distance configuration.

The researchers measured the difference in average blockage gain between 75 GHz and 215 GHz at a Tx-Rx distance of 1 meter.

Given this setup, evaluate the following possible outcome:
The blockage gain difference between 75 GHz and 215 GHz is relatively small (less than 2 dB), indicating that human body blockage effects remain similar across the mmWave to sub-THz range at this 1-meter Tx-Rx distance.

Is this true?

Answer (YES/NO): NO